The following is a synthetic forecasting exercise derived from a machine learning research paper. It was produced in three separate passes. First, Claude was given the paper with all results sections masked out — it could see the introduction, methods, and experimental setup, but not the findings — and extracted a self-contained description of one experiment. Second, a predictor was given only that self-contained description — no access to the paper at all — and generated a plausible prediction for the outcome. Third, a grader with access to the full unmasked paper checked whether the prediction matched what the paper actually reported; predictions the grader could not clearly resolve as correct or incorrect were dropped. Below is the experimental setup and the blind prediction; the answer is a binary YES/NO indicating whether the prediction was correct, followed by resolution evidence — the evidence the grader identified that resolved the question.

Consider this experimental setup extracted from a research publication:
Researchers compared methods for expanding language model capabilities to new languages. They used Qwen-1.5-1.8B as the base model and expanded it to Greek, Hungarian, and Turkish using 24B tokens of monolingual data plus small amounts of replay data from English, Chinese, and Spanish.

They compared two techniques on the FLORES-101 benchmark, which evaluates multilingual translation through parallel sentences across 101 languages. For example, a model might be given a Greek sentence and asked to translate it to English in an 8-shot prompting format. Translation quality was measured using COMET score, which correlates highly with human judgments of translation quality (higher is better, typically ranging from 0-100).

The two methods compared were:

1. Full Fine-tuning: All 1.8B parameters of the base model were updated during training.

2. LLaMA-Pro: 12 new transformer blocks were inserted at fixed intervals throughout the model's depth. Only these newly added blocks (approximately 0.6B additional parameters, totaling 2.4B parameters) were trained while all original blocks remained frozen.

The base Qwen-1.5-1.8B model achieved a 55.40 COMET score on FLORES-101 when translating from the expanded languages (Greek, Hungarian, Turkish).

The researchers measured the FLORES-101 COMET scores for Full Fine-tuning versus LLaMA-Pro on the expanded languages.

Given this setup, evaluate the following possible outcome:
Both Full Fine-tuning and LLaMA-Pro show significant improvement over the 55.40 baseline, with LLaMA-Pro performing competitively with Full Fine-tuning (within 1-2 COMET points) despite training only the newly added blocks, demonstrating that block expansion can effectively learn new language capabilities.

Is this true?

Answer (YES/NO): NO